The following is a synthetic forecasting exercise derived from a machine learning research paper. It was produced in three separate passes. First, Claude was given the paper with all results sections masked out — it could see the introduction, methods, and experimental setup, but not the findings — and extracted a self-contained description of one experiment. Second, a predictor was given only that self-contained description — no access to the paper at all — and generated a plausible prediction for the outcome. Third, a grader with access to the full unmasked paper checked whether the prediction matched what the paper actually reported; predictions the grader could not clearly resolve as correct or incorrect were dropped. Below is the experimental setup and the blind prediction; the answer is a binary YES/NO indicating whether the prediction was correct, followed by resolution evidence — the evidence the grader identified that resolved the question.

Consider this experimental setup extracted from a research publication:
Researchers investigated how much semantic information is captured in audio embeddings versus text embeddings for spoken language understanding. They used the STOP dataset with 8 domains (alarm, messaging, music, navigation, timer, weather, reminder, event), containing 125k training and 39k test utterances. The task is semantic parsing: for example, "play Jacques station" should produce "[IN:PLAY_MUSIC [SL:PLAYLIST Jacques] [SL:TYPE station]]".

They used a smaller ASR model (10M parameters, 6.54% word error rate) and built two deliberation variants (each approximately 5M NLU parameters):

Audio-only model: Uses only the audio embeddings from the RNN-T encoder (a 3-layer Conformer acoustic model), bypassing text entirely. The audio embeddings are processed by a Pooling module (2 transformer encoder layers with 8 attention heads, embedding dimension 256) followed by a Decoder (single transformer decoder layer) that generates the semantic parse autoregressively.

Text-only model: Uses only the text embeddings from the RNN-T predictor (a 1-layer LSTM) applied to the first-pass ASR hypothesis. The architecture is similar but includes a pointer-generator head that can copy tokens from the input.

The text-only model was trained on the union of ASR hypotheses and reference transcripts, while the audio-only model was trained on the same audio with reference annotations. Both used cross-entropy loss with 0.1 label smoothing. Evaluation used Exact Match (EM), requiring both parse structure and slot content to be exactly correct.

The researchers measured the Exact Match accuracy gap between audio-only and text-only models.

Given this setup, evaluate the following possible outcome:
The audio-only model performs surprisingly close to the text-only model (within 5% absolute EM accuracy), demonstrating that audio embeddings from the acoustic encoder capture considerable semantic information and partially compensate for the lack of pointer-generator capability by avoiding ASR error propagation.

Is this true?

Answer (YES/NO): YES